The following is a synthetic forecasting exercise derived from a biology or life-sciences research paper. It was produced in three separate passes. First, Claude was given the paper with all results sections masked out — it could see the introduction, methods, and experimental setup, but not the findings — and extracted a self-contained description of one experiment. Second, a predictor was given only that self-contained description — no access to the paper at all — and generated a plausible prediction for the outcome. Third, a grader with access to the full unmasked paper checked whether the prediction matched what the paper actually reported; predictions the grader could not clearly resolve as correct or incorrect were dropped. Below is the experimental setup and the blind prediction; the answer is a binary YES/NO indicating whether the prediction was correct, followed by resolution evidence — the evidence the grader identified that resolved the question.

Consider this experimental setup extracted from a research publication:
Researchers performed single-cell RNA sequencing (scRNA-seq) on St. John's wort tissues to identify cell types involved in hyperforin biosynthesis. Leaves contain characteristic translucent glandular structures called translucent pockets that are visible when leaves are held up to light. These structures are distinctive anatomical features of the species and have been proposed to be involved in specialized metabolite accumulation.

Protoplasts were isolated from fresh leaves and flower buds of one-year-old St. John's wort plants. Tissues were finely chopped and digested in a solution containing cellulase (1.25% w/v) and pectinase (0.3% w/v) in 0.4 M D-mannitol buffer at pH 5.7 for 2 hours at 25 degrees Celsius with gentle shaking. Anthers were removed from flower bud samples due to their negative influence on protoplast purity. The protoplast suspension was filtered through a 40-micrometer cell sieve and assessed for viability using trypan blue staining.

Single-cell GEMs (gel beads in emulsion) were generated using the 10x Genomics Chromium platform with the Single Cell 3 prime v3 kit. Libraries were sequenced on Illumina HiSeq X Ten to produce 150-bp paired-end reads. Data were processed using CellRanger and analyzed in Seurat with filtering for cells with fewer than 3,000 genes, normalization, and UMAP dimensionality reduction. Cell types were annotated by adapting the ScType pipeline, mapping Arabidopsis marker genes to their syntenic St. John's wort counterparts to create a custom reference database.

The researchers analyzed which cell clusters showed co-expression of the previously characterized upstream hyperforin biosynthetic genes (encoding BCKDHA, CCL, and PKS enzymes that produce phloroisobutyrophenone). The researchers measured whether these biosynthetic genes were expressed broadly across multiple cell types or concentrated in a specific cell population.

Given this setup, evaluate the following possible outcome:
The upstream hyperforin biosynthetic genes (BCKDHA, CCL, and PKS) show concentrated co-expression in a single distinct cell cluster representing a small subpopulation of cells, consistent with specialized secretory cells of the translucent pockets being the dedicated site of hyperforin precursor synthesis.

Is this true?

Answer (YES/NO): YES